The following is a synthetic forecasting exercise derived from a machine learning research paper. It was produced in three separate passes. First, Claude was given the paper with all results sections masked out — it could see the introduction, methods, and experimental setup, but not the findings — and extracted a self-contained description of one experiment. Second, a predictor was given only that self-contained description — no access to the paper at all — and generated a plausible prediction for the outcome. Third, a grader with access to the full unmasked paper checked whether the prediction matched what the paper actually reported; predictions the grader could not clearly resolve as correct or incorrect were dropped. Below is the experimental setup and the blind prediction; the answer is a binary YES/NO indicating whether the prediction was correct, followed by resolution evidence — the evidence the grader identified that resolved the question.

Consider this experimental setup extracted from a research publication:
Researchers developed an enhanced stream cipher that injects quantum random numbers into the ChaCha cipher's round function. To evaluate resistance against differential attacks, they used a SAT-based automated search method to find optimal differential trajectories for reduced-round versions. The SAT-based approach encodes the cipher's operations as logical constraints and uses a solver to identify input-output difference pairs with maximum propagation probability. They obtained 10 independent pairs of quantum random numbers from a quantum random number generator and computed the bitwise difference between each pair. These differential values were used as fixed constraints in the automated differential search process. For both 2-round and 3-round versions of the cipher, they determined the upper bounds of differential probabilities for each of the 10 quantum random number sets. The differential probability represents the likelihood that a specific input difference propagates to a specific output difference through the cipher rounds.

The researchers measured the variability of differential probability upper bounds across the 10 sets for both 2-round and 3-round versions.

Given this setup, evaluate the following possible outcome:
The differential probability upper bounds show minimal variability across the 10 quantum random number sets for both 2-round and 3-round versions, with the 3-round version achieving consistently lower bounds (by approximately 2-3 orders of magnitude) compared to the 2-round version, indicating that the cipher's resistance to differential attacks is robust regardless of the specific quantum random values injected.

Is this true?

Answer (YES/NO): NO